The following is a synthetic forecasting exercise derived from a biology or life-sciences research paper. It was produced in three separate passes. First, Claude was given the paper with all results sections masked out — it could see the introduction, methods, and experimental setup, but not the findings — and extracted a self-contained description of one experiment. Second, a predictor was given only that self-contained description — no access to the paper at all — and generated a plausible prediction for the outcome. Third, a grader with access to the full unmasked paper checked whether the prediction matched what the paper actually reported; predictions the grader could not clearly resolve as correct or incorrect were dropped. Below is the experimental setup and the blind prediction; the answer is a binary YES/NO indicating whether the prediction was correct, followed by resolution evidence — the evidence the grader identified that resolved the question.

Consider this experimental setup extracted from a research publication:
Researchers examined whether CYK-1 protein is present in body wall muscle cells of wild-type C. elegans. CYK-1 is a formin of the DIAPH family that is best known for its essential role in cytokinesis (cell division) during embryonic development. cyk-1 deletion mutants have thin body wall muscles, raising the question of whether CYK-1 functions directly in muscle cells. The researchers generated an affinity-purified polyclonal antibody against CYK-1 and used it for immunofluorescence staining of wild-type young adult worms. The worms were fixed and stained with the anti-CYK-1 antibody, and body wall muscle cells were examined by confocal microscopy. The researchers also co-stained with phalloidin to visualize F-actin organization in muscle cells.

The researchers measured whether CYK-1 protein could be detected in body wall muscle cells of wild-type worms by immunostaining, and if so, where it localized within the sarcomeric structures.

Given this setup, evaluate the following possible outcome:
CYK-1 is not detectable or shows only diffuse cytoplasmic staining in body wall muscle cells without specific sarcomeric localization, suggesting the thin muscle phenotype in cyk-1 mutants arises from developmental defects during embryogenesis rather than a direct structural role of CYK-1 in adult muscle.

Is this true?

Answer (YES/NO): YES